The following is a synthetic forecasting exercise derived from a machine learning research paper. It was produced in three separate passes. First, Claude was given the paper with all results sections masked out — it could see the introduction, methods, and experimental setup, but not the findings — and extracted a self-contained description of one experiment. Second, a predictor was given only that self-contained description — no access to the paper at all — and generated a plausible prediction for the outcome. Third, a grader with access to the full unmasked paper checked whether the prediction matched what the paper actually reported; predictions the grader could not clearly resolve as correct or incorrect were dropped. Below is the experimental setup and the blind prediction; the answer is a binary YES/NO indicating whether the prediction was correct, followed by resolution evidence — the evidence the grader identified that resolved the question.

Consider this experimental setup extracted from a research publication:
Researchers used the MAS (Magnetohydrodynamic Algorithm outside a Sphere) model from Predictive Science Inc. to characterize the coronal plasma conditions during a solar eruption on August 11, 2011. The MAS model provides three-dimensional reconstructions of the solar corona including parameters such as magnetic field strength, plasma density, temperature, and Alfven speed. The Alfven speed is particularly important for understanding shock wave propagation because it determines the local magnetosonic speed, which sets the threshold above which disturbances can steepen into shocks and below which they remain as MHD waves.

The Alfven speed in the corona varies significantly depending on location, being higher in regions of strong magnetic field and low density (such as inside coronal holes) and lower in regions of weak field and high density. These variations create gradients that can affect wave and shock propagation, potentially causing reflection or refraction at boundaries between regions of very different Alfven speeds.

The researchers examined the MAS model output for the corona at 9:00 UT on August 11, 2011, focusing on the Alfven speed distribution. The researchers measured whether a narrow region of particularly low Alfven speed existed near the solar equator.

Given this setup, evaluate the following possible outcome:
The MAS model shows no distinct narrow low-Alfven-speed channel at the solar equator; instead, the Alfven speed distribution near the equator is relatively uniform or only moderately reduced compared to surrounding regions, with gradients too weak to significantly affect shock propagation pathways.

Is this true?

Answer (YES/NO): NO